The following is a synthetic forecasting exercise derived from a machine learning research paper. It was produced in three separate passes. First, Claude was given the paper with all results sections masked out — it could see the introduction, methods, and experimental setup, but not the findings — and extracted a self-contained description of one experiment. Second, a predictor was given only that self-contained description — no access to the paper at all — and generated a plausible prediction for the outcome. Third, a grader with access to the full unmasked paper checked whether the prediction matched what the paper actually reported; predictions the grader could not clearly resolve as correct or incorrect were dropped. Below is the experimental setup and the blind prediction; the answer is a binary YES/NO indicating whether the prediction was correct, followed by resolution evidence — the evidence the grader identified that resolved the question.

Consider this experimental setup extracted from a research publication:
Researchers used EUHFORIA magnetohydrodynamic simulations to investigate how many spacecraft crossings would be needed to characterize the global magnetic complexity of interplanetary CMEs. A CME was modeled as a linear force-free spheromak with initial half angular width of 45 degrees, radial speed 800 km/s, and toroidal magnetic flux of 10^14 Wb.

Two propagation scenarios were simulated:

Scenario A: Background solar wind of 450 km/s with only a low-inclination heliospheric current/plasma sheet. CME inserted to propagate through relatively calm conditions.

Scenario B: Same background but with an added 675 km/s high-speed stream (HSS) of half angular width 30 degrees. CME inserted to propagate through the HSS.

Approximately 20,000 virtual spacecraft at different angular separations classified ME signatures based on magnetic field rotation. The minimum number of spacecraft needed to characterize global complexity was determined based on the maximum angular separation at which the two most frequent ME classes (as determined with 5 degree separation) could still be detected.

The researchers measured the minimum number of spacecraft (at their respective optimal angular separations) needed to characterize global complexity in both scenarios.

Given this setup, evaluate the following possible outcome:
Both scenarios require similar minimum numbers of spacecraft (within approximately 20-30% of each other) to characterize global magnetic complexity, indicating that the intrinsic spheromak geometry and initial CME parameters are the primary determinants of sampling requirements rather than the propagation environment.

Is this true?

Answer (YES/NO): NO